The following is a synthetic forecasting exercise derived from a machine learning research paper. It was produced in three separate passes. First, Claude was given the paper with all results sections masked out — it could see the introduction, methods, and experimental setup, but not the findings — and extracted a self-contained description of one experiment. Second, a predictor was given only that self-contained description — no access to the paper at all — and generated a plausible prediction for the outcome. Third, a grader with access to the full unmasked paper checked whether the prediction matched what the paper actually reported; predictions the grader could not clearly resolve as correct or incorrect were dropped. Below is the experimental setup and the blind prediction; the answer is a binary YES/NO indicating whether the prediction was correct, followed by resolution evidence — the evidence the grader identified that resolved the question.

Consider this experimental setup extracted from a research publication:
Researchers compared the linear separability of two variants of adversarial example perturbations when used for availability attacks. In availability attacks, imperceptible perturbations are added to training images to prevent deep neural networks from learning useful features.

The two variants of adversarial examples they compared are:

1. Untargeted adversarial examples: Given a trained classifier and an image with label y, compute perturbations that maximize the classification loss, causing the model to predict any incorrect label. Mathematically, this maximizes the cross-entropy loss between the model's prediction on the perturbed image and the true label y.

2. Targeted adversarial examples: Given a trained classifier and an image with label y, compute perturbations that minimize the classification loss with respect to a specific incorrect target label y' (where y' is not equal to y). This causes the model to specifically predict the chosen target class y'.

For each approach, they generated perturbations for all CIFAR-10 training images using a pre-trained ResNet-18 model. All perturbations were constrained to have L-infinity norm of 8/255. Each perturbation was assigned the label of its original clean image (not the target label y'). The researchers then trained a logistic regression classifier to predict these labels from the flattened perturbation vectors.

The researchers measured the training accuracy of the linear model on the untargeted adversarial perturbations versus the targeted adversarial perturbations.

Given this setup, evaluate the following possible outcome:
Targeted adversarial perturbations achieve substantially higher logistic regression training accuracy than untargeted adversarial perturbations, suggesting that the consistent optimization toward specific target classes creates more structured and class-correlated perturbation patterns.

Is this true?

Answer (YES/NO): YES